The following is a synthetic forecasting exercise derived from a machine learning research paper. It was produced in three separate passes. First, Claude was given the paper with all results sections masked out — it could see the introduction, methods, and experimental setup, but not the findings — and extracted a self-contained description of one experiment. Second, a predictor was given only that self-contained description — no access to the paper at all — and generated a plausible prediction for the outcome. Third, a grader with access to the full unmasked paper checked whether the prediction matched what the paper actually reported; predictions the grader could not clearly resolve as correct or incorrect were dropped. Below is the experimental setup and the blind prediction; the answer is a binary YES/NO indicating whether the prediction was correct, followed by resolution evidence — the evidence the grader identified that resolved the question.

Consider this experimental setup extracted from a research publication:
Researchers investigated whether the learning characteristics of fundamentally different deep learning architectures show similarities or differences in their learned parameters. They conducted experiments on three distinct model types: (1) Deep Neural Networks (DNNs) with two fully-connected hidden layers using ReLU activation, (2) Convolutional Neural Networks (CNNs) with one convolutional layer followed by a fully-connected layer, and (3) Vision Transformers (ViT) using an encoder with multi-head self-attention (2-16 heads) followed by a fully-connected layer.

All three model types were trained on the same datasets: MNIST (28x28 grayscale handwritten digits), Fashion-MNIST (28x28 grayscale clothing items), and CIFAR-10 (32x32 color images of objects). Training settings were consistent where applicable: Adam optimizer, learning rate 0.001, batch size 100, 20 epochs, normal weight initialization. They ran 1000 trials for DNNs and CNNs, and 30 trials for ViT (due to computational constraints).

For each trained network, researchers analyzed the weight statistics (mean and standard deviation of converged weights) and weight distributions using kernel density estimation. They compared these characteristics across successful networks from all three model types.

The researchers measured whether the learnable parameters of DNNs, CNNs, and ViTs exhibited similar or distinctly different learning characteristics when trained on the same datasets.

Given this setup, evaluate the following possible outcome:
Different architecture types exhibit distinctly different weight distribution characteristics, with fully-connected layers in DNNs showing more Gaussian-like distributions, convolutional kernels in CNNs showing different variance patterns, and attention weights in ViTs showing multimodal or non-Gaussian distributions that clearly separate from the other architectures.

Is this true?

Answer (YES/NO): NO